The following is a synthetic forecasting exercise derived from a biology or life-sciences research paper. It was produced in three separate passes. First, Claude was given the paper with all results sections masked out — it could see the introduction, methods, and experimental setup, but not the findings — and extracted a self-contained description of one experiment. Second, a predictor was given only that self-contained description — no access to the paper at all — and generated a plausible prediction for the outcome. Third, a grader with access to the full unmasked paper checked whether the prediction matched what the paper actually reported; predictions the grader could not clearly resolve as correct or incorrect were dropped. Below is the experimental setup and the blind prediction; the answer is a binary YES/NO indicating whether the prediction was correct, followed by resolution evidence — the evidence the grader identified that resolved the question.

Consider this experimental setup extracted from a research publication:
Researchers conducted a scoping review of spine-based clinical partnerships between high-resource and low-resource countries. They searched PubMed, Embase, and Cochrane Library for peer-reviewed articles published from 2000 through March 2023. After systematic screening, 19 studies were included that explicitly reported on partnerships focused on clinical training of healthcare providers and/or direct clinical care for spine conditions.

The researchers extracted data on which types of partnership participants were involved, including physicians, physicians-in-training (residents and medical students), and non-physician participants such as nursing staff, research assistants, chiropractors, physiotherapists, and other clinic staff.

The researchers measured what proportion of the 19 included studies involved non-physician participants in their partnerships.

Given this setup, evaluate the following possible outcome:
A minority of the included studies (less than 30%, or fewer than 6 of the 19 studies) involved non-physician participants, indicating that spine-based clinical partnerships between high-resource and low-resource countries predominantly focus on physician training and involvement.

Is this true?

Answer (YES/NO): NO